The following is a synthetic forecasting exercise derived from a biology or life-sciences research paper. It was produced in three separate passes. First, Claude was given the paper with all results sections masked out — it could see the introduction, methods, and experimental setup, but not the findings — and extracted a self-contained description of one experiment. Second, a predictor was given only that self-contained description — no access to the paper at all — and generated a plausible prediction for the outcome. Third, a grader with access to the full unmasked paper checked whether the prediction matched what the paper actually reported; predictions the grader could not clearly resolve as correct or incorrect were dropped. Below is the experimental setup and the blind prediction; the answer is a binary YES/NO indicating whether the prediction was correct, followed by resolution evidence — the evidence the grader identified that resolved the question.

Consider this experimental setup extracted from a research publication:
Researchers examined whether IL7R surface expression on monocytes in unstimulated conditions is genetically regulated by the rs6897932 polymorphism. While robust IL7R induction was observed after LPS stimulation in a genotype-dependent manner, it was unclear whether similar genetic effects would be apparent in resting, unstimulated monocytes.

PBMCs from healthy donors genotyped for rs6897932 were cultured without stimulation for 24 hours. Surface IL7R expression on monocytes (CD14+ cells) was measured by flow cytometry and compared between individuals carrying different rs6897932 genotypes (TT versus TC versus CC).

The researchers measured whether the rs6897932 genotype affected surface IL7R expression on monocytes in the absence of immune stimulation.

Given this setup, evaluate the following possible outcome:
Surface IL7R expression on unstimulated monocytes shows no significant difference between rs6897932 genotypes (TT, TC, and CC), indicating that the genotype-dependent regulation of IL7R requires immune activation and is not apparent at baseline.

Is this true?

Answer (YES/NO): YES